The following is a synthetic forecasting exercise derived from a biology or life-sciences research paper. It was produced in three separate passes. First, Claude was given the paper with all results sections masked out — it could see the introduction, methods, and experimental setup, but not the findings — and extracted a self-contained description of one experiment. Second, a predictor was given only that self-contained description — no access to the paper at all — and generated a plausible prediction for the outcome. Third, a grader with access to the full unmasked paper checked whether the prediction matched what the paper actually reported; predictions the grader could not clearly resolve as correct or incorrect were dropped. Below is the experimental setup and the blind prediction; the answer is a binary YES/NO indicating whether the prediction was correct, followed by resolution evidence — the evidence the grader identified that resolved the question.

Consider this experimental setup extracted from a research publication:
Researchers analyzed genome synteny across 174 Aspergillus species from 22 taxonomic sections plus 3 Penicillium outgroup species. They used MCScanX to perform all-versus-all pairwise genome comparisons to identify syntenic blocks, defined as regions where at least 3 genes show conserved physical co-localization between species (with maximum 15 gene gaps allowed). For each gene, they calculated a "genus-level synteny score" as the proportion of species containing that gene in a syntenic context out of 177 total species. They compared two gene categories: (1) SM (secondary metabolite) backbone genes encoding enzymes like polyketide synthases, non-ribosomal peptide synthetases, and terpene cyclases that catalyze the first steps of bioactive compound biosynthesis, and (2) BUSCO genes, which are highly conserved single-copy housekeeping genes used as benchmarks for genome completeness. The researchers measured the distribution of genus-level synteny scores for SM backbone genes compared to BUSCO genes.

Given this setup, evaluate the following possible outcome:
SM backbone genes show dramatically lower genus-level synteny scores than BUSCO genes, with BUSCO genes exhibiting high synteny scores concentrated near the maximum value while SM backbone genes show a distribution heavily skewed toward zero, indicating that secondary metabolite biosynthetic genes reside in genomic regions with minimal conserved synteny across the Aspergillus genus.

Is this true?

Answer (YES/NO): YES